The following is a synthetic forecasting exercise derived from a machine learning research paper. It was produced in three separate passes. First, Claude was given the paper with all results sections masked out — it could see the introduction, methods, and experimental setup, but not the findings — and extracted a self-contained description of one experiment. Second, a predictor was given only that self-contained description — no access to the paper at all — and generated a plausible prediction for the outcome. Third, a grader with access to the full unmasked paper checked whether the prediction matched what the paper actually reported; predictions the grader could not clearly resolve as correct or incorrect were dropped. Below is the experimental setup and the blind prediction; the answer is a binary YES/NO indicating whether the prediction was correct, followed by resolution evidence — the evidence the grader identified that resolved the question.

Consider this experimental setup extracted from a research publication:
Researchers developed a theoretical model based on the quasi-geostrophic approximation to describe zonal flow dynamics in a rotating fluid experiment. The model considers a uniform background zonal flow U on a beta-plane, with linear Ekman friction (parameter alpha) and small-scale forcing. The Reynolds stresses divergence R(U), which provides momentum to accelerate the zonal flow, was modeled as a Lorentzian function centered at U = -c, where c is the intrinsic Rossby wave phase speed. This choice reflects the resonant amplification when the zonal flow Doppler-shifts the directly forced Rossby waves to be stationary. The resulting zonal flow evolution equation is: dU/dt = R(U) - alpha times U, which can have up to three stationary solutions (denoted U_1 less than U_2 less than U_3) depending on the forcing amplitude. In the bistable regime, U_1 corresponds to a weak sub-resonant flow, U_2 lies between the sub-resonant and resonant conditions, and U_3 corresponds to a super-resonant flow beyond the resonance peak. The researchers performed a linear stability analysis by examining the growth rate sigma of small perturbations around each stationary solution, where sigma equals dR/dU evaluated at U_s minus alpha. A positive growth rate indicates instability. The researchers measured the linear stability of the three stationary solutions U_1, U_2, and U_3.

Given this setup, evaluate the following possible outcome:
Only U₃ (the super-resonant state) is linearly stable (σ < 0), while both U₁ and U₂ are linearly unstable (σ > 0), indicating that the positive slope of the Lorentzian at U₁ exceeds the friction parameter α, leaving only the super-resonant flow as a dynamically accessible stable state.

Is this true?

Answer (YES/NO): NO